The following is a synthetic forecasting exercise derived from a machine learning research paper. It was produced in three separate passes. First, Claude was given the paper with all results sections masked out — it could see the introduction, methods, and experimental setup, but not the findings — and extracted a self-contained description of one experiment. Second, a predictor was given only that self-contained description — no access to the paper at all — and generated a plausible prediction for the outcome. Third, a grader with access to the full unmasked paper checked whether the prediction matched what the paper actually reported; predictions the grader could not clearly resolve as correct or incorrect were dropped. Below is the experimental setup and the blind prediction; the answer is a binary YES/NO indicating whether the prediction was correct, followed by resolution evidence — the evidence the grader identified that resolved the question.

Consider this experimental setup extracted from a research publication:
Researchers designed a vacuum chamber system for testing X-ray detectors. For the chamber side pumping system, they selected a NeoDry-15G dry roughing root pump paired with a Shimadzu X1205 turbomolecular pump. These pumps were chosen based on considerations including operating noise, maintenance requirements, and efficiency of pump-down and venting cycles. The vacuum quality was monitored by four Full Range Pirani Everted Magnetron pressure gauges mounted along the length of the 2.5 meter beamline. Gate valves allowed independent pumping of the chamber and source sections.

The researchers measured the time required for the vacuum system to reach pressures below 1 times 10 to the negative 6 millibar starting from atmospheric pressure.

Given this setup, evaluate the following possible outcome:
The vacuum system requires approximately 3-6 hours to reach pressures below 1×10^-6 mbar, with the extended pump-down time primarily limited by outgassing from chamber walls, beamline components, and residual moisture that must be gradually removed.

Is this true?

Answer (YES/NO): NO